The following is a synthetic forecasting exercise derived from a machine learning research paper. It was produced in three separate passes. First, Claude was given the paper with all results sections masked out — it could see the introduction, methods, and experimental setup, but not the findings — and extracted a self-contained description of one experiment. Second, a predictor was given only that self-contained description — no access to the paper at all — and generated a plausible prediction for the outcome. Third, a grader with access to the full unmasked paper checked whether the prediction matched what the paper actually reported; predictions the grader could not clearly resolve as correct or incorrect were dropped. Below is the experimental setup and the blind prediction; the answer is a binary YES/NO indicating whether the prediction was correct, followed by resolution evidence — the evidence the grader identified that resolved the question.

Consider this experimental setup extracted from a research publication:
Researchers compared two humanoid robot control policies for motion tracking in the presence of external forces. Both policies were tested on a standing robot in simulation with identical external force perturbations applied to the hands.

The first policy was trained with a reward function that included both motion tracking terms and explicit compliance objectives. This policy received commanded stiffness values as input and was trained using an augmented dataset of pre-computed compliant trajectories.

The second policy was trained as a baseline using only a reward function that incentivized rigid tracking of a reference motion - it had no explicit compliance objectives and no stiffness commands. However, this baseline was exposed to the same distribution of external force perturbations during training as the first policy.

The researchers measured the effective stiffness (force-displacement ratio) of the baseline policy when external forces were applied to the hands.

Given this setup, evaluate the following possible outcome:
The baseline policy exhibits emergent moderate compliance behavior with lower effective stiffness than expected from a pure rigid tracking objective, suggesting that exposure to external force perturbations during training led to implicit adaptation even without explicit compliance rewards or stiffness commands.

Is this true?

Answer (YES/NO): NO